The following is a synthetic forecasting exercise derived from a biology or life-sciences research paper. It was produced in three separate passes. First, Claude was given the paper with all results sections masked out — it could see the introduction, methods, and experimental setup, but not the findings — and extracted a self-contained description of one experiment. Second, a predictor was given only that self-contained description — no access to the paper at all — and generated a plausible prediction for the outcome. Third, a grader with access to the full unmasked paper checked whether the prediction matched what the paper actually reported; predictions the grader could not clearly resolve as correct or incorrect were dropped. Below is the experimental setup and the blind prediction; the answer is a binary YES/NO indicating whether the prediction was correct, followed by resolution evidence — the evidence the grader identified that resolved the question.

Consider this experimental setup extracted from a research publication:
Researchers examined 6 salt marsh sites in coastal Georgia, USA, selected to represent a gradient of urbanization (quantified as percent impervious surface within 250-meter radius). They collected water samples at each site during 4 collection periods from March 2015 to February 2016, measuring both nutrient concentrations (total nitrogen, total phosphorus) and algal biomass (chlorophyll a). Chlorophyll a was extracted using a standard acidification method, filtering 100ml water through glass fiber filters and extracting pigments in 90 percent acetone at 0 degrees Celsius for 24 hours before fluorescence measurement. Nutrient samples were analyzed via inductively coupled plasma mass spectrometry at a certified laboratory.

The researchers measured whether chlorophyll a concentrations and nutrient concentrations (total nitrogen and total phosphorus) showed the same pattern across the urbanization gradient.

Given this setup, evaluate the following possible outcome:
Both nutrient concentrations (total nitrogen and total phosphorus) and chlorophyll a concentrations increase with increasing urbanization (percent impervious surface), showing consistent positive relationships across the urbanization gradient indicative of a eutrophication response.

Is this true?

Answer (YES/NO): NO